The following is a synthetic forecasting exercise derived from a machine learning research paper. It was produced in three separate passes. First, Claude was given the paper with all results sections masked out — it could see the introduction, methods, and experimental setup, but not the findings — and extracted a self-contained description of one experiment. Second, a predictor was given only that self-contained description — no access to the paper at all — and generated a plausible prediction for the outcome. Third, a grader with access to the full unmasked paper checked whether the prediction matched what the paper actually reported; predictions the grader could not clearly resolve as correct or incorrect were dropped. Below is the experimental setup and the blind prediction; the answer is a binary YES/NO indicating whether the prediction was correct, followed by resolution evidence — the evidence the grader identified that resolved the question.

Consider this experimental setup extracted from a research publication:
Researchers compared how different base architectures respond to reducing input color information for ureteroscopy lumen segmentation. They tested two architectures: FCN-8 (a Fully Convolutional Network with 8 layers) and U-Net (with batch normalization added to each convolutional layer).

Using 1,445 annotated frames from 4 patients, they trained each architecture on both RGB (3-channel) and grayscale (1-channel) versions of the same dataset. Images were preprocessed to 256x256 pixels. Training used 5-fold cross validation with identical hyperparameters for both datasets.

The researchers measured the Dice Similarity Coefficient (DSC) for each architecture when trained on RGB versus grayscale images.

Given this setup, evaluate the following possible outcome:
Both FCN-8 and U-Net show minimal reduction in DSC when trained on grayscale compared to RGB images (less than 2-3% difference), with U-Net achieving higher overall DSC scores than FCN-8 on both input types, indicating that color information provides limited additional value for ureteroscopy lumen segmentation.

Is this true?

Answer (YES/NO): NO